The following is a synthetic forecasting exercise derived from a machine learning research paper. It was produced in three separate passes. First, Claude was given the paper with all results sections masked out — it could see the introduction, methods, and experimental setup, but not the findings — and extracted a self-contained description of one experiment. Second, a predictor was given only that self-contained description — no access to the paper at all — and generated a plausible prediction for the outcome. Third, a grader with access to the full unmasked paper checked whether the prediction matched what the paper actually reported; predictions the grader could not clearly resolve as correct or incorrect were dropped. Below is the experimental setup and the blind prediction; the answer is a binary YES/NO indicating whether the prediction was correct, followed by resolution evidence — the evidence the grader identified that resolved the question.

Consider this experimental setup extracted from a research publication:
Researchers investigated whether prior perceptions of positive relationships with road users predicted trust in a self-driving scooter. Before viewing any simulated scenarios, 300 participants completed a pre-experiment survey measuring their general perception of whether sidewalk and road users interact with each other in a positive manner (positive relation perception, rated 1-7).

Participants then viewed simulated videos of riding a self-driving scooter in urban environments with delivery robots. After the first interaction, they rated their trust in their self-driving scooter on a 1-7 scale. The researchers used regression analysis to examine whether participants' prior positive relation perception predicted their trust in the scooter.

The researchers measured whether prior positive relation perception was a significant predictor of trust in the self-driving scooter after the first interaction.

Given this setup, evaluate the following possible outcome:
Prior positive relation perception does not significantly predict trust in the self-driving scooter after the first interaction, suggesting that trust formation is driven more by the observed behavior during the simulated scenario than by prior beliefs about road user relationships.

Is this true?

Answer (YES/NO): NO